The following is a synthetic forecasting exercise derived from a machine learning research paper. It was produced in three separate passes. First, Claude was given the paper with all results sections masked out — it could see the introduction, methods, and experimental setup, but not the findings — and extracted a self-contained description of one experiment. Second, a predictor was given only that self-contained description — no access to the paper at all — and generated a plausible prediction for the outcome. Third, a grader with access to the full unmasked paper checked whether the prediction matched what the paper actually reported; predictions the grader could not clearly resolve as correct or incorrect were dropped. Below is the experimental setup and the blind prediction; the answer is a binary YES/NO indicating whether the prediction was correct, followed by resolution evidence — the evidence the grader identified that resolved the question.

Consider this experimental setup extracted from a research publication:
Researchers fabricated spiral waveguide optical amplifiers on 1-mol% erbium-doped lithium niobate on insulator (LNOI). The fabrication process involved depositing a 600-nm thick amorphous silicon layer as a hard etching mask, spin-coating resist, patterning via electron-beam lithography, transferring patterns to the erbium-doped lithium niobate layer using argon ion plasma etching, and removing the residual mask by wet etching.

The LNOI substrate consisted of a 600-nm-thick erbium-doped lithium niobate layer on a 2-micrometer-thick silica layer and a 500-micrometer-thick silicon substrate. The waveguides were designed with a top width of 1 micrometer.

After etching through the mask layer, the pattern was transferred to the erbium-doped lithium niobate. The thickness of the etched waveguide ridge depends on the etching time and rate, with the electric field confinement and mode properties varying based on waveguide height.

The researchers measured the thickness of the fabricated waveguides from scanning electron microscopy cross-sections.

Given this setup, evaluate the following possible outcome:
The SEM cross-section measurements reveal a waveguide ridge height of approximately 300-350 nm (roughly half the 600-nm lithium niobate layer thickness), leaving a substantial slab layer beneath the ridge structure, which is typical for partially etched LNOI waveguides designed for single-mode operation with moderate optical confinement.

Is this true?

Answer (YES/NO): YES